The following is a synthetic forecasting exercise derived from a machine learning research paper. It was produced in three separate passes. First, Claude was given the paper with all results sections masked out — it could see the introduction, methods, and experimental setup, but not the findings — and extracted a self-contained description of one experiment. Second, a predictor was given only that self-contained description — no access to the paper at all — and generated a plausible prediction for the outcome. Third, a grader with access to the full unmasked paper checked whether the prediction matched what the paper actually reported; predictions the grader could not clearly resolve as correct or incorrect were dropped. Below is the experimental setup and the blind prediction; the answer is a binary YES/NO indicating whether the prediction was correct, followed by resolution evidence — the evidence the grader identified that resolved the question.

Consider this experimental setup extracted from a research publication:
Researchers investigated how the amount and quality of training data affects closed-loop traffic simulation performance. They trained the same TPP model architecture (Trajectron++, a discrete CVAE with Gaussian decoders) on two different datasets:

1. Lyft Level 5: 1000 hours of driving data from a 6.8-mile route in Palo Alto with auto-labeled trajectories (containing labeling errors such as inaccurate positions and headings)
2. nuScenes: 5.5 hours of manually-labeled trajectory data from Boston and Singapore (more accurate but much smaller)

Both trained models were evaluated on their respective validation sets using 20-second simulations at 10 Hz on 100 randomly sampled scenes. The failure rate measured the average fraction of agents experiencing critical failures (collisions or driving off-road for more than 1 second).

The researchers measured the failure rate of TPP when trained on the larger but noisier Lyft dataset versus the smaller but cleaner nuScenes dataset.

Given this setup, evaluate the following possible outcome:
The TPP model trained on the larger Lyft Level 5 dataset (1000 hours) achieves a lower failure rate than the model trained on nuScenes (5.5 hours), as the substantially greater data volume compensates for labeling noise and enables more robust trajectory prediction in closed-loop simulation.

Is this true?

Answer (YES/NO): YES